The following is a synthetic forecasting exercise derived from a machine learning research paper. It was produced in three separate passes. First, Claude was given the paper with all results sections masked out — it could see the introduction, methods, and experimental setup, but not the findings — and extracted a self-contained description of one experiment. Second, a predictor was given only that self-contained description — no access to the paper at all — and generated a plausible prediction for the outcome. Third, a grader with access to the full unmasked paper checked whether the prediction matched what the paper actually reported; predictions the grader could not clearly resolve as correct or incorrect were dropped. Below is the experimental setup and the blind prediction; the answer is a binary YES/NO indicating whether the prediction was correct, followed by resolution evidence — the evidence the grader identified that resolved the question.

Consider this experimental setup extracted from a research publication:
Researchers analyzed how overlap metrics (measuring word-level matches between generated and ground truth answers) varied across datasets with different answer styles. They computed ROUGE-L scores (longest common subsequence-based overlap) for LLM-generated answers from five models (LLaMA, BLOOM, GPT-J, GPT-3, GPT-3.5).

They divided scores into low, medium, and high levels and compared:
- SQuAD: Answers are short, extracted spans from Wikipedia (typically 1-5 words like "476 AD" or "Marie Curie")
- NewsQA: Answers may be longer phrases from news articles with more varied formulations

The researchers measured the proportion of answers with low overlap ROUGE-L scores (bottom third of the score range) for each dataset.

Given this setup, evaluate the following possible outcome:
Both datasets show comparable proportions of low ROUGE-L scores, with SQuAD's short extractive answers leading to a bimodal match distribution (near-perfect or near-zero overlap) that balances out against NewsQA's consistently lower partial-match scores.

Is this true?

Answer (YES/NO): NO